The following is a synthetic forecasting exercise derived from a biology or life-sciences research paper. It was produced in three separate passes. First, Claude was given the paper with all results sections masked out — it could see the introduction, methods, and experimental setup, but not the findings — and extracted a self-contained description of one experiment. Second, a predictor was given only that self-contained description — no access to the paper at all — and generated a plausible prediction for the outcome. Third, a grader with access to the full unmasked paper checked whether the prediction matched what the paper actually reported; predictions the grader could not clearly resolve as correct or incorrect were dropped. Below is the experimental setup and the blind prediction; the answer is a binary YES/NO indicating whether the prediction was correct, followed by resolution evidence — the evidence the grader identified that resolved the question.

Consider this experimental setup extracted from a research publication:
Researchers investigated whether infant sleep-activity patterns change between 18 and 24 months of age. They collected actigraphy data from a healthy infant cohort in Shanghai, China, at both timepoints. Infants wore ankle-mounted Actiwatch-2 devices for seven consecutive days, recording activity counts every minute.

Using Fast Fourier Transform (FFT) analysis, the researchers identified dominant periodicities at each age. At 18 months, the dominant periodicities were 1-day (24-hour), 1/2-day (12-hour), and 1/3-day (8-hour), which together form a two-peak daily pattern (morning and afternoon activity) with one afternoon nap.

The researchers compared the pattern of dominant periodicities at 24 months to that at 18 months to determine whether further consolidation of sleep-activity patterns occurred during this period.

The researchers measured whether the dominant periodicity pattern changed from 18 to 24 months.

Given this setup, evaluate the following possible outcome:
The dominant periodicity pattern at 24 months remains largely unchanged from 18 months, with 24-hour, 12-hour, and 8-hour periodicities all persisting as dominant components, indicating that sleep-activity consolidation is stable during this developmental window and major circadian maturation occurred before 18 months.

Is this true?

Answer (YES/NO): YES